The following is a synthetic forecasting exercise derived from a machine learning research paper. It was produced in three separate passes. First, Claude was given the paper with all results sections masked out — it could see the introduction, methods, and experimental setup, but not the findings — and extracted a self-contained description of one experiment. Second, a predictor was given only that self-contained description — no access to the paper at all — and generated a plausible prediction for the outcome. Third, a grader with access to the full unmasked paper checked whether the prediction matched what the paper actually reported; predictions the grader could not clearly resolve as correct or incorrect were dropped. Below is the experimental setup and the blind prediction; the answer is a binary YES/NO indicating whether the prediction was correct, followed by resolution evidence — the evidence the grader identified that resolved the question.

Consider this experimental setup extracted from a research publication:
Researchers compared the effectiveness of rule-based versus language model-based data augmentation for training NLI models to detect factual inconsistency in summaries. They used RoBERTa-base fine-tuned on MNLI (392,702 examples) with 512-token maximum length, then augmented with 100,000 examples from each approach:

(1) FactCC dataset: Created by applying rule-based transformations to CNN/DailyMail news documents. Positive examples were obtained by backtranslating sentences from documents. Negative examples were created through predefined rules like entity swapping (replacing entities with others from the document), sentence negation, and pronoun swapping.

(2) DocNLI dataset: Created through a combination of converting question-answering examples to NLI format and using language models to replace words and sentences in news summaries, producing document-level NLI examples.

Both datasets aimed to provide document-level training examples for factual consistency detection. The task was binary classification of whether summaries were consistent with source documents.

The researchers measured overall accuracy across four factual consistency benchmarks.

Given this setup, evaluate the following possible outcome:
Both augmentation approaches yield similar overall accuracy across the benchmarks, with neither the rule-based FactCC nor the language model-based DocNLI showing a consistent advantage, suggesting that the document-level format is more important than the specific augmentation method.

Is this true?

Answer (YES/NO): NO